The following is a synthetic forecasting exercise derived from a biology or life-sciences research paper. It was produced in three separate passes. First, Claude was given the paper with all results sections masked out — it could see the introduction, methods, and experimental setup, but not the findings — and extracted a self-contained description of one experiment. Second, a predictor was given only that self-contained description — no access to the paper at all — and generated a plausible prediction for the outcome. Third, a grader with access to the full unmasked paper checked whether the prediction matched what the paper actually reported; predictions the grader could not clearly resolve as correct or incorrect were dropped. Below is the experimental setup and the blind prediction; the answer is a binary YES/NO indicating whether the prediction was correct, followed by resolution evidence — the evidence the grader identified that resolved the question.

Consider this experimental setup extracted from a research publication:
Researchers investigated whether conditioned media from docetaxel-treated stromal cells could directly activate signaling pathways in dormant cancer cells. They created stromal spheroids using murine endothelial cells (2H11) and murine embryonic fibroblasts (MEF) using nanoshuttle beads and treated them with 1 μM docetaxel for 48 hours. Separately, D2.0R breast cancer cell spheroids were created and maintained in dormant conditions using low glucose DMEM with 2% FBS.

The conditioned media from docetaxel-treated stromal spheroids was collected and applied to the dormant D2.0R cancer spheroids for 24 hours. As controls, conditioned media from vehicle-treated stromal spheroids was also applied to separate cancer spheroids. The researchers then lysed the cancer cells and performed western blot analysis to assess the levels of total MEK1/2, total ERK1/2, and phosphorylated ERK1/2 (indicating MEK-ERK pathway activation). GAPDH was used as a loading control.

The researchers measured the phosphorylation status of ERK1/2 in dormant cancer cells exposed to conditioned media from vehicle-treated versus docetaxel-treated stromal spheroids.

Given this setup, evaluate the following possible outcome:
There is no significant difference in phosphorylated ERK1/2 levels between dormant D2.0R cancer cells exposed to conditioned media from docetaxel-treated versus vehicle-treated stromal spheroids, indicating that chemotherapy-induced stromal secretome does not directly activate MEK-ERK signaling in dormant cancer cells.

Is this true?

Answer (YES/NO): NO